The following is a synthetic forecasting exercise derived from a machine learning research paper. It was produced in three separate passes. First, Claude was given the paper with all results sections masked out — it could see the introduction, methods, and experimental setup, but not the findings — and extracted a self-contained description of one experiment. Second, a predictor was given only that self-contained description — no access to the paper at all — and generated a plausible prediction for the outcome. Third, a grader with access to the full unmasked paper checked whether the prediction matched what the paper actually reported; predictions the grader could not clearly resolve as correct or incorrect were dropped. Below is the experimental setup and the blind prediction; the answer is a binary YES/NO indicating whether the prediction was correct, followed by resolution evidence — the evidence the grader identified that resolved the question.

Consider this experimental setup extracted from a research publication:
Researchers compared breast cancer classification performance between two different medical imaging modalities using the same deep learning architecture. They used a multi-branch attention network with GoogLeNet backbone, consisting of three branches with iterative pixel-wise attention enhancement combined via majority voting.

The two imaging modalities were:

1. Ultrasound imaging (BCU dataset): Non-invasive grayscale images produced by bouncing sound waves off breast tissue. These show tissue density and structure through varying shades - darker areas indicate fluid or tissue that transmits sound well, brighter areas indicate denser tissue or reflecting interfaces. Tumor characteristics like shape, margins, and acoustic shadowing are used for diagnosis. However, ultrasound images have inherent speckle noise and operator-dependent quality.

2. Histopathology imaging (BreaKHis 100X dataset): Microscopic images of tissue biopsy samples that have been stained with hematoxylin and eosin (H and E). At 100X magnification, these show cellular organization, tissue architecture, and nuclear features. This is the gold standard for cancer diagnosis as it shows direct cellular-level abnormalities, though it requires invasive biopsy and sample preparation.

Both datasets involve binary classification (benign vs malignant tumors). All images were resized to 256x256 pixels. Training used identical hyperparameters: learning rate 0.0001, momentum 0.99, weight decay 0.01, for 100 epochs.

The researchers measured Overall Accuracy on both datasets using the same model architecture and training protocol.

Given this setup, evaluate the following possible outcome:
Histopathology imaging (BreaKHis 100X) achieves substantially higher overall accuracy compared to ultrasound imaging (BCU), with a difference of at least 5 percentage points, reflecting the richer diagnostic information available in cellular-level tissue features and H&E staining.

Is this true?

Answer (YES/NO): YES